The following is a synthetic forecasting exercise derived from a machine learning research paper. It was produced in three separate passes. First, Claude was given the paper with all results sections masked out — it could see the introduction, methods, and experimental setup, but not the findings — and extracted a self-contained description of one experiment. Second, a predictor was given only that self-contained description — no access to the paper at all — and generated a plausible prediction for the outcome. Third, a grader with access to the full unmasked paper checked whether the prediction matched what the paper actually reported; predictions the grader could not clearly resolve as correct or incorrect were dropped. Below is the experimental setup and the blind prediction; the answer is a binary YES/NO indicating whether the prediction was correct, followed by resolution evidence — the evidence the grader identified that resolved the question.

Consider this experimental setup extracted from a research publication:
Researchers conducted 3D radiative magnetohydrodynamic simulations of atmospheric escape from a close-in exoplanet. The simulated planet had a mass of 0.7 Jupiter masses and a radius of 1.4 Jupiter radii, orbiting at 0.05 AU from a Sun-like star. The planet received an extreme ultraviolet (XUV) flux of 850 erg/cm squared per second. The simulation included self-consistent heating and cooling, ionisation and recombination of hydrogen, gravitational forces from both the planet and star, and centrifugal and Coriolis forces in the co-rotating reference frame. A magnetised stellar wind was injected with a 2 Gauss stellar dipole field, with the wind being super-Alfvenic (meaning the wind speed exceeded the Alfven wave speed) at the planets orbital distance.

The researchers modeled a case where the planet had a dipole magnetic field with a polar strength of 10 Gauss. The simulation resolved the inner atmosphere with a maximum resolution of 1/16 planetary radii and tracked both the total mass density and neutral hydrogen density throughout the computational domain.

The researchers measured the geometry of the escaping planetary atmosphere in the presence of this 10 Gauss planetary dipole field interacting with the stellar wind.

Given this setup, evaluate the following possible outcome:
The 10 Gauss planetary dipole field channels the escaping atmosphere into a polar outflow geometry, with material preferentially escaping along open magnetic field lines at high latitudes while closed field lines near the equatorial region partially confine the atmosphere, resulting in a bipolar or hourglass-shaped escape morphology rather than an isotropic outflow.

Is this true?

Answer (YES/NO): YES